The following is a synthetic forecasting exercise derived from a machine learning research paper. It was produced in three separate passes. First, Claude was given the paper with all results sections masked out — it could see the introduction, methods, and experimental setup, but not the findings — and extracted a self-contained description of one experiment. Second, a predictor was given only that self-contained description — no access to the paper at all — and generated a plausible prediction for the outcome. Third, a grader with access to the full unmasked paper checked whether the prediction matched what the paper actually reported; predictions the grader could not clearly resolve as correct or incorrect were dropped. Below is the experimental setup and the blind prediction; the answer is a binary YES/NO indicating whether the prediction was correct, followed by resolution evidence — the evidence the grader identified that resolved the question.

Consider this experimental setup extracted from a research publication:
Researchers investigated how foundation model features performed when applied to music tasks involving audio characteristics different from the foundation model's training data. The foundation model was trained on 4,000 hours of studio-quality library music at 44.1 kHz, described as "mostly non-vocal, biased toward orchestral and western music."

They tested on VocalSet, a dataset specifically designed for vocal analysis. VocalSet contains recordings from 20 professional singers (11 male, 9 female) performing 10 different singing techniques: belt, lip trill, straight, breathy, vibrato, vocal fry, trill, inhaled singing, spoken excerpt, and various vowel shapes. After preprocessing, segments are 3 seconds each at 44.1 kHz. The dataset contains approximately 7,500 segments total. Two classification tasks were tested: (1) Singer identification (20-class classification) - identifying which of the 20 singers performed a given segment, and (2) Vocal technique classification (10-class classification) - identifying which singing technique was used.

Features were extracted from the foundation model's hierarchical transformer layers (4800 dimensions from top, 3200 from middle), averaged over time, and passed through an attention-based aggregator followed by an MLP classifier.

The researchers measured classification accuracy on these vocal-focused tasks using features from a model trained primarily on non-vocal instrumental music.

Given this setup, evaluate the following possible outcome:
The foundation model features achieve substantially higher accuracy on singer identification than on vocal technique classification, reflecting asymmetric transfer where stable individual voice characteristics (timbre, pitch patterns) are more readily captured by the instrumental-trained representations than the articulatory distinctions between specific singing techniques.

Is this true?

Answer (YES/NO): YES